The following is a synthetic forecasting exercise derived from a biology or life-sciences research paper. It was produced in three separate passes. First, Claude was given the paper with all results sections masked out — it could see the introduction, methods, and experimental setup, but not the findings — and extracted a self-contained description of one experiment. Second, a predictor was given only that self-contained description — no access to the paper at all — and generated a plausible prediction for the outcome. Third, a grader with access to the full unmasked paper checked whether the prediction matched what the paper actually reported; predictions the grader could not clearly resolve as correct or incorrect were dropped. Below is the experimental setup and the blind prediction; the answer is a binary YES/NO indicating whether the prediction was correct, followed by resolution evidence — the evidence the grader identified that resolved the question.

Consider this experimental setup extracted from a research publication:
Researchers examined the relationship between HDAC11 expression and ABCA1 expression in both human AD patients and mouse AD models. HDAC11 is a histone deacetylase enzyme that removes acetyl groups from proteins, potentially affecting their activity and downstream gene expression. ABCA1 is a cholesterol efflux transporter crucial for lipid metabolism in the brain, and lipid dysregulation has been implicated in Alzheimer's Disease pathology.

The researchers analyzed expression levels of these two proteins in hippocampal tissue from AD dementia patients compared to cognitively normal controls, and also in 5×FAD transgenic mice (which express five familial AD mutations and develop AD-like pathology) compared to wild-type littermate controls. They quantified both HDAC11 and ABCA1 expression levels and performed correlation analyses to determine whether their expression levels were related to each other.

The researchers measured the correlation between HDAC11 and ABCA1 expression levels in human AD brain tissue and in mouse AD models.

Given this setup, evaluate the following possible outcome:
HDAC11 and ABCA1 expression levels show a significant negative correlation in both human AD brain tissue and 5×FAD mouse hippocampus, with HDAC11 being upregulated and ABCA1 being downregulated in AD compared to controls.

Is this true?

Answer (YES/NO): YES